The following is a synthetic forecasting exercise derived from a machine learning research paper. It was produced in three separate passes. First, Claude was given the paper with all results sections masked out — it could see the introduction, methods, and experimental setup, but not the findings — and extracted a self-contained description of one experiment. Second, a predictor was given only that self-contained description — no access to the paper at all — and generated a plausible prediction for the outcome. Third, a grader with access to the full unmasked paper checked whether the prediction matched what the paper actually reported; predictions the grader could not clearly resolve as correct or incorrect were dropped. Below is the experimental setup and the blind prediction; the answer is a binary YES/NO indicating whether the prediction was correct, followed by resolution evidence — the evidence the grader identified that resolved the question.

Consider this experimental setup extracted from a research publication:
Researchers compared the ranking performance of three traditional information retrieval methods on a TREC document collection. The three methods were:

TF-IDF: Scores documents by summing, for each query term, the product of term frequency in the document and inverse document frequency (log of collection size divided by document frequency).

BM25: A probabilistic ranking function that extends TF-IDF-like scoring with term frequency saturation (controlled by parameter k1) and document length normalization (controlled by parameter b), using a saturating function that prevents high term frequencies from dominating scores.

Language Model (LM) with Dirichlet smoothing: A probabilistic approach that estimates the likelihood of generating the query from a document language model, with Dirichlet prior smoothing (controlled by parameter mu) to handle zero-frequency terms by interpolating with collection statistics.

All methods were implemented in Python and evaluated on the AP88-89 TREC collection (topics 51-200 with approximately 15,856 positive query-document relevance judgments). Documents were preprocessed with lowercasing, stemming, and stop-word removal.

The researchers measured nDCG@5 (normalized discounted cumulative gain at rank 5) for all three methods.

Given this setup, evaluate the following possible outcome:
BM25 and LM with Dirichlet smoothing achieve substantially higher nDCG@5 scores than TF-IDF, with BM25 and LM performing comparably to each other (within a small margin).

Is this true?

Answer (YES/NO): YES